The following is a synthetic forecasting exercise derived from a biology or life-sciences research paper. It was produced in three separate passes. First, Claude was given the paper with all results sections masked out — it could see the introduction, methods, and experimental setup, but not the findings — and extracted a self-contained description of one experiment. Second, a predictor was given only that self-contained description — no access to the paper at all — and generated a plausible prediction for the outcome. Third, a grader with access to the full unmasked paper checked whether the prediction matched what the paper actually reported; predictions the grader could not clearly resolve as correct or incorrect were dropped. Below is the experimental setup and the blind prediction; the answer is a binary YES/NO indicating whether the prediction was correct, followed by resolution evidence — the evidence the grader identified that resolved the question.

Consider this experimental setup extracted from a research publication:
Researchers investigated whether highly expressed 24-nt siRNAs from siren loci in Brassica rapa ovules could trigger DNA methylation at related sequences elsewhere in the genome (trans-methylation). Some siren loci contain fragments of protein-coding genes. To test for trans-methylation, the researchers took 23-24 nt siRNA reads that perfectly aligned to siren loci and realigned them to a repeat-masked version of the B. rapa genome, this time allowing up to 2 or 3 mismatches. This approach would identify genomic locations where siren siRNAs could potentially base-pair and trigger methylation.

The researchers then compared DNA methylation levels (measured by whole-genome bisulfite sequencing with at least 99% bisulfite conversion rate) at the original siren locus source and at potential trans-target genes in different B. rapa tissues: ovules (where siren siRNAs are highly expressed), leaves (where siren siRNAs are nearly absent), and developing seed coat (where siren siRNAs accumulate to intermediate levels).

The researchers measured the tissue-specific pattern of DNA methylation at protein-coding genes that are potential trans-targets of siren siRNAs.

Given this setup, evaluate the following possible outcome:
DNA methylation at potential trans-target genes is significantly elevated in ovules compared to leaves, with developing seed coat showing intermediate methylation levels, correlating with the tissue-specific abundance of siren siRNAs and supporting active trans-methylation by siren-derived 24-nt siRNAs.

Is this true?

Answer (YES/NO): NO